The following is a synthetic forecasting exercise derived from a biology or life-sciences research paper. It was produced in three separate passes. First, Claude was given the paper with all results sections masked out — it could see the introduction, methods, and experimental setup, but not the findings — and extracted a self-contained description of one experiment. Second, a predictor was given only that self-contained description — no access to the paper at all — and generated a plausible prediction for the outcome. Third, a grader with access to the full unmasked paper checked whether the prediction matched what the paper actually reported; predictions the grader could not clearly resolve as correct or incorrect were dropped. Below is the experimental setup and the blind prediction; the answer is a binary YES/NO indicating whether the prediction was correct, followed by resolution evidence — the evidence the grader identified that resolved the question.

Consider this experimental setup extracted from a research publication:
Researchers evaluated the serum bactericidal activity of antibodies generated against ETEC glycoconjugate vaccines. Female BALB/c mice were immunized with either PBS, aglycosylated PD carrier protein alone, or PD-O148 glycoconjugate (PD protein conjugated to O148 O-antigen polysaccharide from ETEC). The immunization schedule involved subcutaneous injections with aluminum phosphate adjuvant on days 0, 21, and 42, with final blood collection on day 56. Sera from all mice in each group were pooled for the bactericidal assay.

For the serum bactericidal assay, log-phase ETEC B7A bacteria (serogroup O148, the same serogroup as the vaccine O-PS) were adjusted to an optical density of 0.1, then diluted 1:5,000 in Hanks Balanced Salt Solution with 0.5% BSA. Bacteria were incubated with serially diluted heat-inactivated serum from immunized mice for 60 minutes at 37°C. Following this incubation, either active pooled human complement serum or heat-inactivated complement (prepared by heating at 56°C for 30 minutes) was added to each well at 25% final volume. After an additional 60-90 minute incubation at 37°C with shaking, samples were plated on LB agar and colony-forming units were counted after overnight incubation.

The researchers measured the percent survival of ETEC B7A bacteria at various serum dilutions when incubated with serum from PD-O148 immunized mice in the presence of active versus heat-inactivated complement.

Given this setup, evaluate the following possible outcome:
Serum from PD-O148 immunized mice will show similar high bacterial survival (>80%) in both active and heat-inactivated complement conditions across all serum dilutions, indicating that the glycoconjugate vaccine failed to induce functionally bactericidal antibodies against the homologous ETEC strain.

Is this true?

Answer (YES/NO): NO